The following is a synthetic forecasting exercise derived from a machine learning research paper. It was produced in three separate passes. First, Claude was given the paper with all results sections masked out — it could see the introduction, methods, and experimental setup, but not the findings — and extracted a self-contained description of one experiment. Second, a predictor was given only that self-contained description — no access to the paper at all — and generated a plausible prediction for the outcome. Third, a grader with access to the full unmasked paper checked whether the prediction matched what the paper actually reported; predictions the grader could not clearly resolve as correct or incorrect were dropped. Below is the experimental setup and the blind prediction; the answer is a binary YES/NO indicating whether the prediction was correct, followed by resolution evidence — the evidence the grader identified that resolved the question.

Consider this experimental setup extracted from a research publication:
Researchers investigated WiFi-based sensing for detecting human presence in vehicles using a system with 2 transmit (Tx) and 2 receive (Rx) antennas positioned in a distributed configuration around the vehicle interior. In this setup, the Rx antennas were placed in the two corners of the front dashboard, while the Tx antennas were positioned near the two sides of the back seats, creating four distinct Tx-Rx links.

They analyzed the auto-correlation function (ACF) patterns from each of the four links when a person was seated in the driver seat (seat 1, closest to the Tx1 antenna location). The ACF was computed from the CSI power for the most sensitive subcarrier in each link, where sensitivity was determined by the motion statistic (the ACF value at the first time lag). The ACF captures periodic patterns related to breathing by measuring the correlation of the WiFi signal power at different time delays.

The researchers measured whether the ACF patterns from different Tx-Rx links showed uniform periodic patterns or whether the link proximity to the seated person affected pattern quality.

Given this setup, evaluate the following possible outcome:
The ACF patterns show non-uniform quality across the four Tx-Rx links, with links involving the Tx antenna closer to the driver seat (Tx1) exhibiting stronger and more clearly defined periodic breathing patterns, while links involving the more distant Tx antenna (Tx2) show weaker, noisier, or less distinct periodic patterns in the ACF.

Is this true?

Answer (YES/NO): YES